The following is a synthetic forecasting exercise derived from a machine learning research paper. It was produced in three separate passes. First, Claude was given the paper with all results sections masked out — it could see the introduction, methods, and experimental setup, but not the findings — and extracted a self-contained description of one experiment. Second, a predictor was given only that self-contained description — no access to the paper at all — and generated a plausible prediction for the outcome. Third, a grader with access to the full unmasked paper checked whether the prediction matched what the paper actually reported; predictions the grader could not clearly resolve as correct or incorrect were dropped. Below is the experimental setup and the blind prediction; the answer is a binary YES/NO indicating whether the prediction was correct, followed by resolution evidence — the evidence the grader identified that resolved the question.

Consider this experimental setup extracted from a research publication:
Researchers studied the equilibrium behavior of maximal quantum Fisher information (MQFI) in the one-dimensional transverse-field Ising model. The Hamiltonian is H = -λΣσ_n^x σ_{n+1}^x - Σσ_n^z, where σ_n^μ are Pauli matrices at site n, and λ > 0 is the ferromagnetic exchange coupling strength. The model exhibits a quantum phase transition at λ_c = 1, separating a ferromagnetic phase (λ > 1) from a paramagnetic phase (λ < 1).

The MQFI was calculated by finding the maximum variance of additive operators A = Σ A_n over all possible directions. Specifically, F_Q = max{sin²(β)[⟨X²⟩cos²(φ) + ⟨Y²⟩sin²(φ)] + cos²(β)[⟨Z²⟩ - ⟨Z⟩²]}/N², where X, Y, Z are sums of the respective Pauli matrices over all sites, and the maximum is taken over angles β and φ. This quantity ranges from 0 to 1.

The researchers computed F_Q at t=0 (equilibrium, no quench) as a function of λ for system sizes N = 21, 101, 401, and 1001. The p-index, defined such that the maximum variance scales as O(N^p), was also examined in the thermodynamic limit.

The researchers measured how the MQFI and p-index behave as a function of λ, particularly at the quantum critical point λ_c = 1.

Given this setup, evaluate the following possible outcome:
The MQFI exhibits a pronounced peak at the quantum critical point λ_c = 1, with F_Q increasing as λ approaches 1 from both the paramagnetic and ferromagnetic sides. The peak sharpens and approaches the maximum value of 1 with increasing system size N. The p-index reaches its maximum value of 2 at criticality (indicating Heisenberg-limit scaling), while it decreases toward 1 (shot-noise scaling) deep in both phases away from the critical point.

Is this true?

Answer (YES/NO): NO